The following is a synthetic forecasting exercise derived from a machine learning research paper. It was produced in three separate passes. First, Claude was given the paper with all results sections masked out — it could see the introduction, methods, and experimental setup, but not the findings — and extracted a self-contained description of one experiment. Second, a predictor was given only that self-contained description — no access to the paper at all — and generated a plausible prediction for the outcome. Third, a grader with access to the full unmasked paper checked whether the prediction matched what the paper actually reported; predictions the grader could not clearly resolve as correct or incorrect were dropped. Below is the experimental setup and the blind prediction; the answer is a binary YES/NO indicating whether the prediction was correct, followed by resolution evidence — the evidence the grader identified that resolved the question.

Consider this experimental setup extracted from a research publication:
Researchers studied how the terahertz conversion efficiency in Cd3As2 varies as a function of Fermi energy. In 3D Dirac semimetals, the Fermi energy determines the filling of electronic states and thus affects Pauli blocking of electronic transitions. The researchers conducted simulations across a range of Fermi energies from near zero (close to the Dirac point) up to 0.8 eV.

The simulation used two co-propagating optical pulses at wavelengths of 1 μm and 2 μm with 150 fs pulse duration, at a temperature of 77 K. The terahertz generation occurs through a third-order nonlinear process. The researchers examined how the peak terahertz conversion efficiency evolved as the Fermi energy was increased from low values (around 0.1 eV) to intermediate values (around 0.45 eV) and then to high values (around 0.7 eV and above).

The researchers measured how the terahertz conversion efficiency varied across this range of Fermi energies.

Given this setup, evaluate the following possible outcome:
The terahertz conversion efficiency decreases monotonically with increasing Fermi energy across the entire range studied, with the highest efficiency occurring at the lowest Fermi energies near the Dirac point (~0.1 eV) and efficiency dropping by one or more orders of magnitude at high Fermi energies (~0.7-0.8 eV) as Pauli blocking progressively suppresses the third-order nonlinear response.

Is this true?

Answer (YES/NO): NO